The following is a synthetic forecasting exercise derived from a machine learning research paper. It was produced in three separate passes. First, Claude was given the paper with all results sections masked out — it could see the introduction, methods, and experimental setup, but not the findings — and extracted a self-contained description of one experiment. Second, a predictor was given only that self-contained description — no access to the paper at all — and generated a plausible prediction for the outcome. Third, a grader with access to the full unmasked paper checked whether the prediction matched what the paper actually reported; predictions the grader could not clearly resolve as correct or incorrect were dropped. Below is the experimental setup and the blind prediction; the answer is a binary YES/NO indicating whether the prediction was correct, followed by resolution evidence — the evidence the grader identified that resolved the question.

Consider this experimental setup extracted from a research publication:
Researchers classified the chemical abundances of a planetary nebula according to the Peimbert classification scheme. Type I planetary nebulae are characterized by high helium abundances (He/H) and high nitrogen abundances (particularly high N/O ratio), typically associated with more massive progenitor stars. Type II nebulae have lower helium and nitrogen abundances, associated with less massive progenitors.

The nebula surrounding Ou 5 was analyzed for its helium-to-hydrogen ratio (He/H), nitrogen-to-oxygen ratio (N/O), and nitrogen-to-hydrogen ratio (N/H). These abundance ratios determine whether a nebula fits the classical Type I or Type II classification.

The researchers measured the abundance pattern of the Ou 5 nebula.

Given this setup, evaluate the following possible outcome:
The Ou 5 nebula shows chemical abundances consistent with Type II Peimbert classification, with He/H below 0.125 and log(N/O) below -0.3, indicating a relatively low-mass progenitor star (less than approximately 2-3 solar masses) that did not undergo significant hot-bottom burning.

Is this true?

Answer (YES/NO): NO